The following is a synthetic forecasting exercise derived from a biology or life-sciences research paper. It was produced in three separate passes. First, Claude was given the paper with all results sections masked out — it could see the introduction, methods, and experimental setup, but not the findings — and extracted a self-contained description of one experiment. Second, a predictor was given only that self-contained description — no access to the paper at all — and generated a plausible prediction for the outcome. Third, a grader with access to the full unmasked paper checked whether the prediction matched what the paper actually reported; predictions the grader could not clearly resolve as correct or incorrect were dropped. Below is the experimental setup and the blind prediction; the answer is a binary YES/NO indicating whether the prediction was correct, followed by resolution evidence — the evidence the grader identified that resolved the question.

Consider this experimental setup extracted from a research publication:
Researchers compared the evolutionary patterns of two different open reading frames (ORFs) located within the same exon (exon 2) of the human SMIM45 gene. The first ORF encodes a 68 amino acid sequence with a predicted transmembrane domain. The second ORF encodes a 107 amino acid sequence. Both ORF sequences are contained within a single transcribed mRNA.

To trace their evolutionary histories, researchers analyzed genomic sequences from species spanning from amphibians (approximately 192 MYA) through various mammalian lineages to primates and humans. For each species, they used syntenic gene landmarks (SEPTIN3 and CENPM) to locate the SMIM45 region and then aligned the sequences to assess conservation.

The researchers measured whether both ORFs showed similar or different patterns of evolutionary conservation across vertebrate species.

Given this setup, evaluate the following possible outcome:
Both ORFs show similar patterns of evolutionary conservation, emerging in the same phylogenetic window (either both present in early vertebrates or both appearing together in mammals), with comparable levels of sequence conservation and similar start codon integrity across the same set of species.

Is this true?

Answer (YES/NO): NO